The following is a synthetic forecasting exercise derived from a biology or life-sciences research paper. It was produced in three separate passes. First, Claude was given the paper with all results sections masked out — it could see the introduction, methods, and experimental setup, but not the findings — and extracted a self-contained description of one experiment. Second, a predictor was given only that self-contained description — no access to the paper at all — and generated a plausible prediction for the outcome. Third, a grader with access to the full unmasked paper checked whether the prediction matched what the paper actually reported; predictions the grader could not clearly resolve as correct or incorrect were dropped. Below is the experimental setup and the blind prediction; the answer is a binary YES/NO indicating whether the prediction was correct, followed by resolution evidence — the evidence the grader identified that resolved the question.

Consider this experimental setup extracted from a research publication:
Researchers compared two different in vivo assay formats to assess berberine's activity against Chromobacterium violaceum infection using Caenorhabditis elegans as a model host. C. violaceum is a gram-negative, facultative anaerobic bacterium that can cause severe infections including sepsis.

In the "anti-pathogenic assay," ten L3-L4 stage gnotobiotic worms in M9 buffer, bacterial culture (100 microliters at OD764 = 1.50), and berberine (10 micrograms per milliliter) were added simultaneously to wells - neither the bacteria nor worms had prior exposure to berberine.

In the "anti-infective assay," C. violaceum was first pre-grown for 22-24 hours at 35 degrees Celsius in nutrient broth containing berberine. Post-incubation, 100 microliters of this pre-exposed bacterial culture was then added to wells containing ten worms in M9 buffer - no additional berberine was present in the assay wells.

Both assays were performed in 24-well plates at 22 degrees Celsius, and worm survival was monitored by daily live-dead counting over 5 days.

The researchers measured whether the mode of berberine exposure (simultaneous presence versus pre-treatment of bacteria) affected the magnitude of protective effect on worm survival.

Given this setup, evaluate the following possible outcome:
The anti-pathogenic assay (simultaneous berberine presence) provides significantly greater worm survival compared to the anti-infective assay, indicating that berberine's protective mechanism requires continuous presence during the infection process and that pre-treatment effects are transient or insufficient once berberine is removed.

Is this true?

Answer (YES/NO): NO